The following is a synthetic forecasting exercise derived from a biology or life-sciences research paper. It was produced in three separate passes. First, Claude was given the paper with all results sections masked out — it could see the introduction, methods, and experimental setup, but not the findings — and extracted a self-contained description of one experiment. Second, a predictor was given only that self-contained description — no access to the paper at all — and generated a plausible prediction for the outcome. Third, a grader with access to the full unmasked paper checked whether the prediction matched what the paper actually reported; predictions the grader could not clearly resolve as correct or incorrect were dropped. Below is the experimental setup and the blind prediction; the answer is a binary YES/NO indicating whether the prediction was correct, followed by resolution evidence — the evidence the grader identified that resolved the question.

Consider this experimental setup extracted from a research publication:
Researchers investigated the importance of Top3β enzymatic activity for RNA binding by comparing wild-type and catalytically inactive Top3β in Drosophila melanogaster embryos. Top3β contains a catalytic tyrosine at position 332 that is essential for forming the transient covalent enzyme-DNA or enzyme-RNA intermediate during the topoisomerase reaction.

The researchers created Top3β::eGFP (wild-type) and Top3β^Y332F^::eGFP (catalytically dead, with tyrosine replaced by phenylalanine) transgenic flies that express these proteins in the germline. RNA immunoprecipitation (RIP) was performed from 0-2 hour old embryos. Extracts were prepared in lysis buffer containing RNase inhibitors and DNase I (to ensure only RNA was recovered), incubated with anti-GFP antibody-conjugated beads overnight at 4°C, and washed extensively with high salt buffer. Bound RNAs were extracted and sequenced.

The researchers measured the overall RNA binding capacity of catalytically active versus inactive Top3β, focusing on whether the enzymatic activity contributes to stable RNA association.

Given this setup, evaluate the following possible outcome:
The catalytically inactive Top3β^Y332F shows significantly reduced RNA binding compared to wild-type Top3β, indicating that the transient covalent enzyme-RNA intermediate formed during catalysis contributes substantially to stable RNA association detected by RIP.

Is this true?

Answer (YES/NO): YES